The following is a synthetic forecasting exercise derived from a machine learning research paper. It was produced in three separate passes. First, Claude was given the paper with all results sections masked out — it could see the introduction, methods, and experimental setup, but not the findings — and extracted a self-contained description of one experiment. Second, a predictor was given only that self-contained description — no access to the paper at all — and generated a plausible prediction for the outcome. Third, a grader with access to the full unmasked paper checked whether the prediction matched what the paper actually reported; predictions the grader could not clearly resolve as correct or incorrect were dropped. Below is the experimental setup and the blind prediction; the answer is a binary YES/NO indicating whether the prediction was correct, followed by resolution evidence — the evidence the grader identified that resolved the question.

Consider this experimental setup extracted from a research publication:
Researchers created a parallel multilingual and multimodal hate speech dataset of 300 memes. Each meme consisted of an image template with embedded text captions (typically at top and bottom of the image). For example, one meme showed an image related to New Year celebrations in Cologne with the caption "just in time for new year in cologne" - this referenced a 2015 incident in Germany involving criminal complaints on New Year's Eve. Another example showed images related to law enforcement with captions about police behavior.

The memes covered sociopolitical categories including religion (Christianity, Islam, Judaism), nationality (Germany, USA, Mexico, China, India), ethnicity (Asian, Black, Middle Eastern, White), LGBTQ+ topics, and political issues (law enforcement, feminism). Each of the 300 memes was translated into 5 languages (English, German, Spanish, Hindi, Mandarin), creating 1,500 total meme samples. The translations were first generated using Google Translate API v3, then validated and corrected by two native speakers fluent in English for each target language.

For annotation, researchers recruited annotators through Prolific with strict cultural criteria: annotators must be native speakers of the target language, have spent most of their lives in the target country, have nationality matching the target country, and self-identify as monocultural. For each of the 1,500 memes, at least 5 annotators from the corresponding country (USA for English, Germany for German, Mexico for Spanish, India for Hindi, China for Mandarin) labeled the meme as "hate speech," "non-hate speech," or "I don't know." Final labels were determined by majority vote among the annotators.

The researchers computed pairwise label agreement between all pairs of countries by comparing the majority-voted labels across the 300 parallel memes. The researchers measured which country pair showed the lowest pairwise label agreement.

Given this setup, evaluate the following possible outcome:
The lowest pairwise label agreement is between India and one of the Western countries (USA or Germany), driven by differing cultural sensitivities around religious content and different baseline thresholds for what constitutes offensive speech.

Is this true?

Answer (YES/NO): YES